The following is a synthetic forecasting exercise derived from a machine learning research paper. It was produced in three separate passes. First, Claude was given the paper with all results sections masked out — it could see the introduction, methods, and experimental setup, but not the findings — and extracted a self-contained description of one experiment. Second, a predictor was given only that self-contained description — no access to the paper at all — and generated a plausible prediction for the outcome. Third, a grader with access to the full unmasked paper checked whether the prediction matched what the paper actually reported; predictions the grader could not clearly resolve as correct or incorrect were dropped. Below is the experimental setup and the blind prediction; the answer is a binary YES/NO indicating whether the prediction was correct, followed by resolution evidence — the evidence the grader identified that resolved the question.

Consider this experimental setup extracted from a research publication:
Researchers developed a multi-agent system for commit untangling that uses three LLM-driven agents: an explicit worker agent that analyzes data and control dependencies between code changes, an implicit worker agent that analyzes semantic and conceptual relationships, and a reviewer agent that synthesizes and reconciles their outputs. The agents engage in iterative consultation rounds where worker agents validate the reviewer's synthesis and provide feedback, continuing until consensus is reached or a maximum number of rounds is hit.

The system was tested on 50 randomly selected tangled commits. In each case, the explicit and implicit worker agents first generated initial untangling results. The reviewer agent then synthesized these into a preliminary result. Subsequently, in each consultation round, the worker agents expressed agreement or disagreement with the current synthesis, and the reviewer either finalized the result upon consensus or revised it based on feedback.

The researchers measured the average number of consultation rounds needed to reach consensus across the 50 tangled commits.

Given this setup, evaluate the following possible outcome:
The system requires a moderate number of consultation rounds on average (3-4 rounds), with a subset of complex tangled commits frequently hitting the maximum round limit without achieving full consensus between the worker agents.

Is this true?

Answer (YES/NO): NO